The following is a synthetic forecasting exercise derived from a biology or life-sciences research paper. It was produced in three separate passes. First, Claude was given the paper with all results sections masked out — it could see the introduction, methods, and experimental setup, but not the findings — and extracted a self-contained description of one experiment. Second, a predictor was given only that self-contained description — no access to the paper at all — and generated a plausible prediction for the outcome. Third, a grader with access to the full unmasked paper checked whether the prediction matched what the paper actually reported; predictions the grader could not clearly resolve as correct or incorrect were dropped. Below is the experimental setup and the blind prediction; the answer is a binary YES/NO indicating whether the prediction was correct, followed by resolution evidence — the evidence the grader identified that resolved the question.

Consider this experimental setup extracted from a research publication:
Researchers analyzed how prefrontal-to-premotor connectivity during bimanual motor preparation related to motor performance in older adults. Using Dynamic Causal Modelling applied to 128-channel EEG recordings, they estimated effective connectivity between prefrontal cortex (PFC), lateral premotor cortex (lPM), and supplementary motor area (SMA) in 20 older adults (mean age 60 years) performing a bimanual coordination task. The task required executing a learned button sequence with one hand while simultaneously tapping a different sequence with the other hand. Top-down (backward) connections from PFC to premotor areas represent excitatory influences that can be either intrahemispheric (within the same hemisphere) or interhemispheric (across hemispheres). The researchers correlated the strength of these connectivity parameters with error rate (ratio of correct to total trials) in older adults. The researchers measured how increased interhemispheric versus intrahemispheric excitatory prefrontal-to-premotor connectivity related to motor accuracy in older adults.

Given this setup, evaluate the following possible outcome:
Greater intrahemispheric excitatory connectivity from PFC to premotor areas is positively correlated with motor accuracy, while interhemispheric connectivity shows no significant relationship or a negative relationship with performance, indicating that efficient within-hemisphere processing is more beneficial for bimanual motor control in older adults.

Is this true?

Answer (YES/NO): YES